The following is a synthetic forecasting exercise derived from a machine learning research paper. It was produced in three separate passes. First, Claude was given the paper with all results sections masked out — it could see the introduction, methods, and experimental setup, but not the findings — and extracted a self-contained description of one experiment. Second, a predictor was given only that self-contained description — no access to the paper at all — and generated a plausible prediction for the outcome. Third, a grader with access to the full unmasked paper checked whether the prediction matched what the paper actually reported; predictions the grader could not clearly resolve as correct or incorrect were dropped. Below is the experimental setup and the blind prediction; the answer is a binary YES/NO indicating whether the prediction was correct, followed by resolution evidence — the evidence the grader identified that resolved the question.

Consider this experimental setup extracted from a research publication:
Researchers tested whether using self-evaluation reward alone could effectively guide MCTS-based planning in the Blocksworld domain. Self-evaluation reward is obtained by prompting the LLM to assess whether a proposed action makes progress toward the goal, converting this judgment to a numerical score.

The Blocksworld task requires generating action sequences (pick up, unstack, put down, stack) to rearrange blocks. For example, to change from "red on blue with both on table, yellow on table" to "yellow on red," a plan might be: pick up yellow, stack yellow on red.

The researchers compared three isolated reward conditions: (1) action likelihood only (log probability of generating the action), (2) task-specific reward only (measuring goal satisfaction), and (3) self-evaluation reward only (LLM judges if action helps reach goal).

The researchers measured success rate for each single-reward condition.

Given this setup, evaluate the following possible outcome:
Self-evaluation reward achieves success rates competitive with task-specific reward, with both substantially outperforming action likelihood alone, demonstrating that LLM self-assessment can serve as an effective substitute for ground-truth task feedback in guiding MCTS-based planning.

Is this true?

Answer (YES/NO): NO